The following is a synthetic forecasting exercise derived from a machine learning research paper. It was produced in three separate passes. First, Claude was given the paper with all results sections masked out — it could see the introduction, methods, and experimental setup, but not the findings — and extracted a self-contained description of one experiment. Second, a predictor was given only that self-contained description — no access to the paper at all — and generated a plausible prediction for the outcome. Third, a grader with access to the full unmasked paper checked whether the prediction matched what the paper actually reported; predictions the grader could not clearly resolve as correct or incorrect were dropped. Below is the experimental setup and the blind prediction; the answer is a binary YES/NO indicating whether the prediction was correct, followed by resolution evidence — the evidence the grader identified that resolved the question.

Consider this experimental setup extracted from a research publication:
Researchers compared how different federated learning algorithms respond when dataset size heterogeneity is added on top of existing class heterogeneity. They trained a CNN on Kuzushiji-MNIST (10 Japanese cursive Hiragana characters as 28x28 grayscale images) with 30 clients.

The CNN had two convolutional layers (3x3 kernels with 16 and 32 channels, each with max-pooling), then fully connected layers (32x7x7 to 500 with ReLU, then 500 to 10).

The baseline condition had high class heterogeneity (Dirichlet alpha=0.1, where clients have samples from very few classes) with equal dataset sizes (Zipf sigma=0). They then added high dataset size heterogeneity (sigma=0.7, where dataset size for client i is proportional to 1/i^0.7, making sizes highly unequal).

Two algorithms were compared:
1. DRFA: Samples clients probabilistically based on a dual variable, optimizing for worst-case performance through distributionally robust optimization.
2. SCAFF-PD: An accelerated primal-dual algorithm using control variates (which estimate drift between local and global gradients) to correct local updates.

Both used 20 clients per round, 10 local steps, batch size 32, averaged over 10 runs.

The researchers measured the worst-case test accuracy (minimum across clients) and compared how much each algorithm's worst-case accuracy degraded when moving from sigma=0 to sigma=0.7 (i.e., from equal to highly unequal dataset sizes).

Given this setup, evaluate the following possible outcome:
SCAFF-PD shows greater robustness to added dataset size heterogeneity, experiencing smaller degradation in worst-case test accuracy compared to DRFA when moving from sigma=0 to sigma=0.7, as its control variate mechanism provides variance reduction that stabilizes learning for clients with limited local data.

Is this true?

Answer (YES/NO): YES